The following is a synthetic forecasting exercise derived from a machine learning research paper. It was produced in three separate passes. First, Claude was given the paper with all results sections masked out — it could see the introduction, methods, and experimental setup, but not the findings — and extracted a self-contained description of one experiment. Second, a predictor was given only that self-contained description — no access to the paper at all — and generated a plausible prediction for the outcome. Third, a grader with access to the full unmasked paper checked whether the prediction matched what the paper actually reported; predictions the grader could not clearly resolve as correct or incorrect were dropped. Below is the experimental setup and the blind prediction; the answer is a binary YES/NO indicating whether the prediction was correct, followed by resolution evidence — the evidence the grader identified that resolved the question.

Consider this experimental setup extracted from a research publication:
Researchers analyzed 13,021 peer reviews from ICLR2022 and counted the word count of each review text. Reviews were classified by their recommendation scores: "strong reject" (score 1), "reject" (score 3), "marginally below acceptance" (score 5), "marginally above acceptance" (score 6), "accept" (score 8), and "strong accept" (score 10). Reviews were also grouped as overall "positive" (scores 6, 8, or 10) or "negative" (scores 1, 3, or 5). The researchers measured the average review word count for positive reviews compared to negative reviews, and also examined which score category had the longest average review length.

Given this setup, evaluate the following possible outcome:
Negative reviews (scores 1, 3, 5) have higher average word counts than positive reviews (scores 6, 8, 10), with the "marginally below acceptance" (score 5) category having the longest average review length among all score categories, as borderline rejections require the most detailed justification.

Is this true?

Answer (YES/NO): NO